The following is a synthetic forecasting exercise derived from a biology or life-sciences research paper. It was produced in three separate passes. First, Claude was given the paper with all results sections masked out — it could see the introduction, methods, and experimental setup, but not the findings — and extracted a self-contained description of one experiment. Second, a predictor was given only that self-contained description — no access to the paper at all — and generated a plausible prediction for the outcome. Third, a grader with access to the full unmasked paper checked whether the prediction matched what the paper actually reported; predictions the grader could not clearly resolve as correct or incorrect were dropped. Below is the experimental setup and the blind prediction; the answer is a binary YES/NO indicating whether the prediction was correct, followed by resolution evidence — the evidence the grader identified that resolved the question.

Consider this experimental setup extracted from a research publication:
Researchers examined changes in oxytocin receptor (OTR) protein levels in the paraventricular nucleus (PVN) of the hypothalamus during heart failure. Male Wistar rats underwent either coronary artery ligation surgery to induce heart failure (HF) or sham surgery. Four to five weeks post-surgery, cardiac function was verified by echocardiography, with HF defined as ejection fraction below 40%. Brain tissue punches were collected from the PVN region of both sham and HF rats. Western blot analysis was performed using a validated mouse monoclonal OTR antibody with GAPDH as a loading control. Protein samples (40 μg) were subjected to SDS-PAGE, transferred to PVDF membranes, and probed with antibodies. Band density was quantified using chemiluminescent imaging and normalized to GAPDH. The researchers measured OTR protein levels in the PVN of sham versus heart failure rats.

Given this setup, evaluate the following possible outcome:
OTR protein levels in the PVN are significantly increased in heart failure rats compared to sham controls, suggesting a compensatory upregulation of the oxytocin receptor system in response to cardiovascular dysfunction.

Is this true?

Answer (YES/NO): NO